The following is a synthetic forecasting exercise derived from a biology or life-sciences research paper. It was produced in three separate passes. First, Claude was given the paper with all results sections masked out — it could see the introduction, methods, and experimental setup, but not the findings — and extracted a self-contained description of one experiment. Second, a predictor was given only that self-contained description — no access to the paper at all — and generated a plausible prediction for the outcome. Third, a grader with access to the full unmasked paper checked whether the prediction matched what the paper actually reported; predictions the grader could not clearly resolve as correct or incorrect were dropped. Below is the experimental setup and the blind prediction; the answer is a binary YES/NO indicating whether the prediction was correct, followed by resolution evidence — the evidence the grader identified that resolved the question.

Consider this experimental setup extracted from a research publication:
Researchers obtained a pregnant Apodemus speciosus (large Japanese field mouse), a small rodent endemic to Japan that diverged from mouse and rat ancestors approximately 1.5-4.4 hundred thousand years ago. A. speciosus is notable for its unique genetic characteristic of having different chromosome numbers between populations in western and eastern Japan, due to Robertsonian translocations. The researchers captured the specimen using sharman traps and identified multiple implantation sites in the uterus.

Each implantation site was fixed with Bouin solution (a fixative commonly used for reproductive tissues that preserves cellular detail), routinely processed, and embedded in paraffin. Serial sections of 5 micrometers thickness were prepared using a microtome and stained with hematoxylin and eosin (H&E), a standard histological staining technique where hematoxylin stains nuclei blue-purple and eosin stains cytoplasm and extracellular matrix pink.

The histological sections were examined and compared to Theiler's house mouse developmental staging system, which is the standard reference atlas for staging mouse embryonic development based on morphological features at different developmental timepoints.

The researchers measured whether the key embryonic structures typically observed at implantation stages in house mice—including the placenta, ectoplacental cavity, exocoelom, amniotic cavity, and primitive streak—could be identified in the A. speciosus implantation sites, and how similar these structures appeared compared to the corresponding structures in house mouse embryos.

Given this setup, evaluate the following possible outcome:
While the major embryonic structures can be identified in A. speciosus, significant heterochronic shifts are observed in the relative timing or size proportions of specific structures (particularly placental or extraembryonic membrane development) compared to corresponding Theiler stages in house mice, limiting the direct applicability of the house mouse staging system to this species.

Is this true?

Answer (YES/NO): NO